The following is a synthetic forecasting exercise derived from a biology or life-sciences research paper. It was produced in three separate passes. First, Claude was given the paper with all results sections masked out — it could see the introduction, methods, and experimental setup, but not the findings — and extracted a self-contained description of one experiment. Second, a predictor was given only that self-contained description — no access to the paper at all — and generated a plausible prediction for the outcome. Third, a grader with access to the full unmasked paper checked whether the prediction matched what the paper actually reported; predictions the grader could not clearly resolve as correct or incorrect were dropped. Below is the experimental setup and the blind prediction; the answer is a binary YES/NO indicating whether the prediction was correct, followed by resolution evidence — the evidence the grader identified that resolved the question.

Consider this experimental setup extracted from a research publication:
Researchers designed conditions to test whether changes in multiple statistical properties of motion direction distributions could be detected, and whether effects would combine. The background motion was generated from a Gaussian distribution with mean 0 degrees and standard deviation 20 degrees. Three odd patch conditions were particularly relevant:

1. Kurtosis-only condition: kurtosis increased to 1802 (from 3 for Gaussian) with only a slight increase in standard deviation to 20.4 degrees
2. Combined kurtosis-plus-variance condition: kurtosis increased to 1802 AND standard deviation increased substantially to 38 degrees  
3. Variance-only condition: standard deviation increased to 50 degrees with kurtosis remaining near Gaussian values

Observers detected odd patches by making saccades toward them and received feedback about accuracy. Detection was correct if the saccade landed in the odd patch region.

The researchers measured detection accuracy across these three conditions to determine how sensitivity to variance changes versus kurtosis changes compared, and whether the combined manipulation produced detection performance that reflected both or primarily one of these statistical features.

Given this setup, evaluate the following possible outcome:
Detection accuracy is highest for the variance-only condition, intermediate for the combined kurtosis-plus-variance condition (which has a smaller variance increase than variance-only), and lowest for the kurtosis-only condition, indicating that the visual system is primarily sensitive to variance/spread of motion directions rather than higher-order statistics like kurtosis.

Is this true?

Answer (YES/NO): YES